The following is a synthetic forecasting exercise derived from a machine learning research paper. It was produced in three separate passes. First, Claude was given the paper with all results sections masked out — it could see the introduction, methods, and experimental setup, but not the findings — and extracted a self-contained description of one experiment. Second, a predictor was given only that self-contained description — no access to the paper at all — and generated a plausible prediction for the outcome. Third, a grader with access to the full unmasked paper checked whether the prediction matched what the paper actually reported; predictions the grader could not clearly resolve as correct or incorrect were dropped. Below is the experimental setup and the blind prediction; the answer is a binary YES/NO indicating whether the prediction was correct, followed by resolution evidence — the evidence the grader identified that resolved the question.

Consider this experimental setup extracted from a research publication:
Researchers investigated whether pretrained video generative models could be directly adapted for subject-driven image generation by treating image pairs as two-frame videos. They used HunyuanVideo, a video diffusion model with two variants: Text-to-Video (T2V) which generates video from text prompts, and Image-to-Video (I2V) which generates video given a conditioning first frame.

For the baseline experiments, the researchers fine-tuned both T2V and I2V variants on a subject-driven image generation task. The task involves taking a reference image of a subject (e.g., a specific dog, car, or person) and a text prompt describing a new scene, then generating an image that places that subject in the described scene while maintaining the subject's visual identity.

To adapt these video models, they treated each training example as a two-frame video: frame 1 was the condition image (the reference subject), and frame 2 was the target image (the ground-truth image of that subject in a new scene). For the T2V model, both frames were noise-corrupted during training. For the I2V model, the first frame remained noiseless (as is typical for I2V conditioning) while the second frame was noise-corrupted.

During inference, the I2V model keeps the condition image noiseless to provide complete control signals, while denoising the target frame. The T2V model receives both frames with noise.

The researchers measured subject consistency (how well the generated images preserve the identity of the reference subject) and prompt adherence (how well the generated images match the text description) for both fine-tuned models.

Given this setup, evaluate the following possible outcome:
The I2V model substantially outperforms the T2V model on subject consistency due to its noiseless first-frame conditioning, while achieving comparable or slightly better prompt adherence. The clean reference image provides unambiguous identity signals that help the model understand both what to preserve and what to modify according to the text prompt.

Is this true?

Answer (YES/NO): NO